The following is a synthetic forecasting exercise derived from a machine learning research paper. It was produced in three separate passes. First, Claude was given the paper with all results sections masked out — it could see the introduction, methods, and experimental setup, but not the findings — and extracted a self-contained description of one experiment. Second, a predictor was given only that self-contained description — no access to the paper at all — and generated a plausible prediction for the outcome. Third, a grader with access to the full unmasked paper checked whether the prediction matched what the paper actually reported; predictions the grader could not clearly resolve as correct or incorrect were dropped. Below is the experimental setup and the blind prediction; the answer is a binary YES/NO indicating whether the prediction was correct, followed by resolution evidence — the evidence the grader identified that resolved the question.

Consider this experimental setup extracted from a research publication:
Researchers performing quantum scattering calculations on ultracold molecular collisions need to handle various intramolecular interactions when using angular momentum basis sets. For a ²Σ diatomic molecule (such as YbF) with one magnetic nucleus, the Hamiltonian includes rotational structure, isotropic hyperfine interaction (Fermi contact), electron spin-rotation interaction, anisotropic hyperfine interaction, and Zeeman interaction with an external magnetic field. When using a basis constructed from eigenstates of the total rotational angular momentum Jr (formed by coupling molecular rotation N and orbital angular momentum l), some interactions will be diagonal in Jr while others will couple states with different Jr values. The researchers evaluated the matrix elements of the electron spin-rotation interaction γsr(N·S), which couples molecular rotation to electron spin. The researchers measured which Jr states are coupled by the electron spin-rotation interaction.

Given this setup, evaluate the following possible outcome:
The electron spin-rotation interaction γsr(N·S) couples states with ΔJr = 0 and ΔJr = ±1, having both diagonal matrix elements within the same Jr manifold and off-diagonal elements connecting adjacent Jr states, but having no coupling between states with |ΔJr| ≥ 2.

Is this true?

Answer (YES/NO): NO